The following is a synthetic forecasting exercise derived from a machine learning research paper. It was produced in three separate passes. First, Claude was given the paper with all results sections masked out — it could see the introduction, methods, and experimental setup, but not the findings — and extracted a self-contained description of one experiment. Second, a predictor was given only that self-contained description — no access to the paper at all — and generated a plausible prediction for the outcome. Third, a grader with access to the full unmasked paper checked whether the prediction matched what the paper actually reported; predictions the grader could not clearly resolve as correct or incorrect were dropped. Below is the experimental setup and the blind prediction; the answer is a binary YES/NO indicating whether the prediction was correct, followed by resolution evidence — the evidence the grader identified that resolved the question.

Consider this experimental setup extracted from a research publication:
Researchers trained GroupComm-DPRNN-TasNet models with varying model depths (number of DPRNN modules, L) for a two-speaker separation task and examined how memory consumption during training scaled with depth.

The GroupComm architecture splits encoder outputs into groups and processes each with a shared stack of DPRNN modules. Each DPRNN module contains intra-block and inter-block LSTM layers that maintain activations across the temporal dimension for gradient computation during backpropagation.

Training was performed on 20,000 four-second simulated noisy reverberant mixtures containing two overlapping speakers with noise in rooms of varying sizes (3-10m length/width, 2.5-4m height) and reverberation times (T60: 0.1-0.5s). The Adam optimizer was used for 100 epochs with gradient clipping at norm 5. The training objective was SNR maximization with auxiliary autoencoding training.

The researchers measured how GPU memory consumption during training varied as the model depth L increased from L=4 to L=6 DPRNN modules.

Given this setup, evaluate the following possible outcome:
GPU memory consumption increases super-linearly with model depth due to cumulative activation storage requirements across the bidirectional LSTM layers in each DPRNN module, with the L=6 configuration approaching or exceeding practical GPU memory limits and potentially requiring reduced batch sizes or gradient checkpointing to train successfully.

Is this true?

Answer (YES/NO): NO